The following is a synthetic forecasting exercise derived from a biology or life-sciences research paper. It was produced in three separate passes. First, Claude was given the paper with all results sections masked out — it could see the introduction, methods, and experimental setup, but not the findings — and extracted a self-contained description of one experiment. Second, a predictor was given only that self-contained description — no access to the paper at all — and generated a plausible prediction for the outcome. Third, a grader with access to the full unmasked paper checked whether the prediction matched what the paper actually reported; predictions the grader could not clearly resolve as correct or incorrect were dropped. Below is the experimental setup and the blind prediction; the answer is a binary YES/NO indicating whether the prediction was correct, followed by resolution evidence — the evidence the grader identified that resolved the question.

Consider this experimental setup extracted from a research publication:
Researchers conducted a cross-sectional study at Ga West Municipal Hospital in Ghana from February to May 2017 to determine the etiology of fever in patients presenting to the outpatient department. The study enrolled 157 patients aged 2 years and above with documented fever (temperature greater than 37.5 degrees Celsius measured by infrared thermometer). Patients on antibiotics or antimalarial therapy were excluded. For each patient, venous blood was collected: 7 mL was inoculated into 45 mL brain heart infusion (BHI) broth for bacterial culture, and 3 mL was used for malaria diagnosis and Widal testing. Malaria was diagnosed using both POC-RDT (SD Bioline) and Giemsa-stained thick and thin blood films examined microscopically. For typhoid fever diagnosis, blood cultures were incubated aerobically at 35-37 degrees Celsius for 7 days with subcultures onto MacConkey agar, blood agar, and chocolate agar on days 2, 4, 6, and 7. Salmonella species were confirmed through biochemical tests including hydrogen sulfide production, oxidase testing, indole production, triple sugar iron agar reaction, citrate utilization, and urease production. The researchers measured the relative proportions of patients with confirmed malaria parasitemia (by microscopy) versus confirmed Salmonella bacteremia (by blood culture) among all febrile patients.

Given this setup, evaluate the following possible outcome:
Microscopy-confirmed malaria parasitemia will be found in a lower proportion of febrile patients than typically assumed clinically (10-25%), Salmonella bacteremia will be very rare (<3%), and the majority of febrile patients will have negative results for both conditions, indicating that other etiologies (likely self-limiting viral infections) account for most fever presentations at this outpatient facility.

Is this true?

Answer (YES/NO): NO